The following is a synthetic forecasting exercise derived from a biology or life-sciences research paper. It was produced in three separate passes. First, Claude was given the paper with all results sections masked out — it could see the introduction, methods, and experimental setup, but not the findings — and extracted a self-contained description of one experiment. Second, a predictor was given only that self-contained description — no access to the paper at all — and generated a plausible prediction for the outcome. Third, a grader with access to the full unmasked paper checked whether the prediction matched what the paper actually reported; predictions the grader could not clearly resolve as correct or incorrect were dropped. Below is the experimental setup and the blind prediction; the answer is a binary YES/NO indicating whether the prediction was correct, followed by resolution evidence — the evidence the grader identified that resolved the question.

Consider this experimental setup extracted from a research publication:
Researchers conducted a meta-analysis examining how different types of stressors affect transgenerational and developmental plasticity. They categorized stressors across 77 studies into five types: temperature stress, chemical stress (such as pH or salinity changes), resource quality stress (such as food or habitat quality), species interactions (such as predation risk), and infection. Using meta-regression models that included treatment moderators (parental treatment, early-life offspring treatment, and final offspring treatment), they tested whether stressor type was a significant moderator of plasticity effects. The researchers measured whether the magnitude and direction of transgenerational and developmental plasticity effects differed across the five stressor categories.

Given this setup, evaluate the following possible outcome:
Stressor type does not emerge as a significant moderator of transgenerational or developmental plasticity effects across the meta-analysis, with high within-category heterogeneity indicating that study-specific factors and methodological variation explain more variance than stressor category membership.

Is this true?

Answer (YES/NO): NO